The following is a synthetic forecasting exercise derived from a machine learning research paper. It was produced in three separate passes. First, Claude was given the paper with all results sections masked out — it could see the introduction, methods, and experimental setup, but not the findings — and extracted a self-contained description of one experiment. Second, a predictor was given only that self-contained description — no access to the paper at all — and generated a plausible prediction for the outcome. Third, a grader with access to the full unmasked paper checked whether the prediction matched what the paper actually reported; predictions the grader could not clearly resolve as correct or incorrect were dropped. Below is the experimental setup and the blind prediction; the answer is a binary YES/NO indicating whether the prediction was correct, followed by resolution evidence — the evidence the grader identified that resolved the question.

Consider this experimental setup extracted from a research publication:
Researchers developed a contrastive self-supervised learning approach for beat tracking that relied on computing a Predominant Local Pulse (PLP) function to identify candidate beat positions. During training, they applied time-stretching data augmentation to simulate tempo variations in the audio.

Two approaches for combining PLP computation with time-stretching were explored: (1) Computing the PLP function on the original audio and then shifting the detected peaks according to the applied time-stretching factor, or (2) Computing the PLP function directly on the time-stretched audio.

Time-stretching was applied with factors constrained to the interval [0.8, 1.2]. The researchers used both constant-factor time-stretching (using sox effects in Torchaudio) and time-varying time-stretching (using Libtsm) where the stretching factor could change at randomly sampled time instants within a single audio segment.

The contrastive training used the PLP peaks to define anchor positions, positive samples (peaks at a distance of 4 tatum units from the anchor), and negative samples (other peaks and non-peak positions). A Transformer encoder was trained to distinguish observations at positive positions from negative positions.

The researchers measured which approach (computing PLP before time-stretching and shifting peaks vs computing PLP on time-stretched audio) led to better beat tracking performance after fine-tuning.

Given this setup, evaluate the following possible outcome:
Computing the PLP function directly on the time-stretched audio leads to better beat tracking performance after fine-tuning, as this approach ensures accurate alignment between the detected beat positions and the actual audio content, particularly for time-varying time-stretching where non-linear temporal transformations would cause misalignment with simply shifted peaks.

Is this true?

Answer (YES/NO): NO